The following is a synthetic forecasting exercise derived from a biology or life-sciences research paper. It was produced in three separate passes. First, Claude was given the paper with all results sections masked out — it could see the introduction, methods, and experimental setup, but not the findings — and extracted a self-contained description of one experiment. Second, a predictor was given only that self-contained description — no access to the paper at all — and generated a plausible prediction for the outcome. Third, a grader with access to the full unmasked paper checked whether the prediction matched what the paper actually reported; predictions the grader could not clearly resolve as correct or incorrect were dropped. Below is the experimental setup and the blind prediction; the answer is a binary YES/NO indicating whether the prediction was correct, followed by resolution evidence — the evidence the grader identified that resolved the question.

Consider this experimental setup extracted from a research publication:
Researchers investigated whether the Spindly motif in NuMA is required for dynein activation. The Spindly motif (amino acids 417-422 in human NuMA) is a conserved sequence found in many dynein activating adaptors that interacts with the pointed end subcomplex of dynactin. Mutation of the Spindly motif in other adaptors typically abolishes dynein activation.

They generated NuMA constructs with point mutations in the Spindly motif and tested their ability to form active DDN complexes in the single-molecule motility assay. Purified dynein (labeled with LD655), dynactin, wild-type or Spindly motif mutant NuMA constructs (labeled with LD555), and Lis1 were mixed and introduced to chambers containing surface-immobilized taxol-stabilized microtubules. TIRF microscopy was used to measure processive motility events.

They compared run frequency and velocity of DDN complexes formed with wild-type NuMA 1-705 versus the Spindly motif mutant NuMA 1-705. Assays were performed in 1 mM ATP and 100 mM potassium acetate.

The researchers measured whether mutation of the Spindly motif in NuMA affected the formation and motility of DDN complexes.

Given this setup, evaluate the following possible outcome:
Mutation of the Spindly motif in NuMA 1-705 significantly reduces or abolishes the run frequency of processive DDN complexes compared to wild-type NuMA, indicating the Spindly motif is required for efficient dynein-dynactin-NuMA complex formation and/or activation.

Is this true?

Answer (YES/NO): YES